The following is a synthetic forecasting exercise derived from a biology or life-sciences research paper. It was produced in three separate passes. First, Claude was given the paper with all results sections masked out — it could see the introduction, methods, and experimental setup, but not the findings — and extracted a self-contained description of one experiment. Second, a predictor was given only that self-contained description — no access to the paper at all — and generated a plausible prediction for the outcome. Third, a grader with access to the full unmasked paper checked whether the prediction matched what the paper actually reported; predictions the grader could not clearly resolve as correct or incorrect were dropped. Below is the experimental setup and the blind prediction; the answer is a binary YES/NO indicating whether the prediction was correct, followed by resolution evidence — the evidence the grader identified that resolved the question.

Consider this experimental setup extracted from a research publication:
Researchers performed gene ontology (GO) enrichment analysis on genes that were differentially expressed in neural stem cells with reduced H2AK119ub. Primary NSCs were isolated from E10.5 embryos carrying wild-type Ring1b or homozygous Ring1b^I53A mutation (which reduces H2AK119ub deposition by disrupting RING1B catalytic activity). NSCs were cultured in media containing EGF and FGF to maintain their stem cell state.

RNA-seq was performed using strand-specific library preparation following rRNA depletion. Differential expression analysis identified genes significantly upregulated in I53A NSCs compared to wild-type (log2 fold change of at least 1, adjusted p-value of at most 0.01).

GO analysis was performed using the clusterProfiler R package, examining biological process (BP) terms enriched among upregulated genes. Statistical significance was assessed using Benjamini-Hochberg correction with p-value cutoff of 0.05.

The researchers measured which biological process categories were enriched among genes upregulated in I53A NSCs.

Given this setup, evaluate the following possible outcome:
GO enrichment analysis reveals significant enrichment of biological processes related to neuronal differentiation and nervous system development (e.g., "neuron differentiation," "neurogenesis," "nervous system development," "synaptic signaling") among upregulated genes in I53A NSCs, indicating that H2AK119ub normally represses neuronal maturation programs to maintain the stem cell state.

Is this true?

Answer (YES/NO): NO